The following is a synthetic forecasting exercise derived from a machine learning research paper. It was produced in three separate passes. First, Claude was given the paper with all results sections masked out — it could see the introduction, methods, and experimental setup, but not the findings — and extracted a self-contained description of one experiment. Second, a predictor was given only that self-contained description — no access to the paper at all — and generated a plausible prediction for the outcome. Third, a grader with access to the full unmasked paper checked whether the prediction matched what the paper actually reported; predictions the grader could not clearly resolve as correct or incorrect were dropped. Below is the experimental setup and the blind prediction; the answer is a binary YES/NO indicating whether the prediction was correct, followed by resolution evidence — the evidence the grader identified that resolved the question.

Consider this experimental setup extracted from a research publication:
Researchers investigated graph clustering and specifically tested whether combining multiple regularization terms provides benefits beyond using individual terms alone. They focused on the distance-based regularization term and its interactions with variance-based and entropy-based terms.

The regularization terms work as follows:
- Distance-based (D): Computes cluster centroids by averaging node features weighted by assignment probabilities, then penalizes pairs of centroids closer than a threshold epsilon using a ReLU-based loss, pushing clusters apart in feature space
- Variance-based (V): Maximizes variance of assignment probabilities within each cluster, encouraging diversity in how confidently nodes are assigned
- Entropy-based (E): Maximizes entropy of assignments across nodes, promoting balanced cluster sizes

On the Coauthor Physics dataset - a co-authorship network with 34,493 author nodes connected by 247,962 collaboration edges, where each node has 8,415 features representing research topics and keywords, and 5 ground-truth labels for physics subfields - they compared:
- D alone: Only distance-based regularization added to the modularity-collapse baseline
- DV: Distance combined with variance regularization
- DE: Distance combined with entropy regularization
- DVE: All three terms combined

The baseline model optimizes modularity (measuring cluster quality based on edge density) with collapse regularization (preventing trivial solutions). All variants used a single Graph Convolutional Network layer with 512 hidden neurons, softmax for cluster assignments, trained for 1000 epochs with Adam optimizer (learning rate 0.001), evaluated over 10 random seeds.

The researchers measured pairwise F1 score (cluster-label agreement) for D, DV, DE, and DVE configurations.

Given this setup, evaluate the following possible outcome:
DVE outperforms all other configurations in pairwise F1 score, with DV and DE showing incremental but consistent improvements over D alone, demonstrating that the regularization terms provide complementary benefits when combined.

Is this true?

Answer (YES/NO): YES